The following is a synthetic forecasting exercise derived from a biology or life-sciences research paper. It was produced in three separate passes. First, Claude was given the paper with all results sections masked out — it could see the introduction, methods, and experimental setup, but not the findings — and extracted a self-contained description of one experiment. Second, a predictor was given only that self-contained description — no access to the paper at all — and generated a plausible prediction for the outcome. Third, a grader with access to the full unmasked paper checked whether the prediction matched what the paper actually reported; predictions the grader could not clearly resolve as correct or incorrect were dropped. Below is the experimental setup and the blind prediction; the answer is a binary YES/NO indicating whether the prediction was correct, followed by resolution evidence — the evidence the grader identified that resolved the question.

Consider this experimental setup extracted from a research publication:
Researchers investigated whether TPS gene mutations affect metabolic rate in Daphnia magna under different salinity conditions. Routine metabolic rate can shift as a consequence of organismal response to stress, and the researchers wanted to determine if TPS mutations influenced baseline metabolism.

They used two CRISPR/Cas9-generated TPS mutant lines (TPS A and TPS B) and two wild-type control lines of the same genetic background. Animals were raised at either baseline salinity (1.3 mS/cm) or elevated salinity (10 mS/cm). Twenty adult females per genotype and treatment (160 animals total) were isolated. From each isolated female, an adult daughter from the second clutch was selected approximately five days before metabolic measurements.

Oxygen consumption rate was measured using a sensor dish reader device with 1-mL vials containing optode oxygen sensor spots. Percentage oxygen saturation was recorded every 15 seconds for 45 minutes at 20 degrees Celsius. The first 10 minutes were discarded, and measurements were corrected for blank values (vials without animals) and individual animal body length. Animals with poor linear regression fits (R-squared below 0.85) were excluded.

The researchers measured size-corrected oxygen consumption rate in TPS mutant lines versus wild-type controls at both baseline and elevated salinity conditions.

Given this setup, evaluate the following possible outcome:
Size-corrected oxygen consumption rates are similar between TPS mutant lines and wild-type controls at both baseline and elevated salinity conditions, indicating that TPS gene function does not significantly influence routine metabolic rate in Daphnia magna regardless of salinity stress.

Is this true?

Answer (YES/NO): YES